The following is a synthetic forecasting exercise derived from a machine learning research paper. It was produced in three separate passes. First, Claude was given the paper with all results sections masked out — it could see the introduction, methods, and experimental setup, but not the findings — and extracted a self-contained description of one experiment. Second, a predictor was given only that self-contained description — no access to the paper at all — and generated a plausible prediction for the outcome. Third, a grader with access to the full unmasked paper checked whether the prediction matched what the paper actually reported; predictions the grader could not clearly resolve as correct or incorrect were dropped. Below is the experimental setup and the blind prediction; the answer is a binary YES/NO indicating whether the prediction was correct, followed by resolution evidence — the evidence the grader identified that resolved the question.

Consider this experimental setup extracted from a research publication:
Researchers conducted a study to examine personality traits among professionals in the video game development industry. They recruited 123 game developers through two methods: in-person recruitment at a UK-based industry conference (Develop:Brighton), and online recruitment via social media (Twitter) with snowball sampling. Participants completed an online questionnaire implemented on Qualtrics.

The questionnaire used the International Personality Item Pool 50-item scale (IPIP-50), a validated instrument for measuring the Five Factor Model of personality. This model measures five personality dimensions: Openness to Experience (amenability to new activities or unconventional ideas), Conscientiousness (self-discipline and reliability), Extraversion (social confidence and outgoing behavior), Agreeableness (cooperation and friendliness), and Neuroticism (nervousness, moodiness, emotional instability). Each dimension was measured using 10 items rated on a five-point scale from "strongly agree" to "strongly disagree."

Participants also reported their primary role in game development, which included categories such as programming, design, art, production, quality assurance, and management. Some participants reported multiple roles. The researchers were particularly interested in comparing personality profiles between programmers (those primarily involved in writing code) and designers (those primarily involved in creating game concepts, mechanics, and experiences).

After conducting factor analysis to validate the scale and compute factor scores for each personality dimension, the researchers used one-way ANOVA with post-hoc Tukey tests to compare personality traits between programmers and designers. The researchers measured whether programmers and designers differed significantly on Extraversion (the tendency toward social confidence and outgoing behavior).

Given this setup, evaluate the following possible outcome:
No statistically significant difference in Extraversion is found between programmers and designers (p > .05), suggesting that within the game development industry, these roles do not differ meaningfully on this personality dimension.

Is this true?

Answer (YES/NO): NO